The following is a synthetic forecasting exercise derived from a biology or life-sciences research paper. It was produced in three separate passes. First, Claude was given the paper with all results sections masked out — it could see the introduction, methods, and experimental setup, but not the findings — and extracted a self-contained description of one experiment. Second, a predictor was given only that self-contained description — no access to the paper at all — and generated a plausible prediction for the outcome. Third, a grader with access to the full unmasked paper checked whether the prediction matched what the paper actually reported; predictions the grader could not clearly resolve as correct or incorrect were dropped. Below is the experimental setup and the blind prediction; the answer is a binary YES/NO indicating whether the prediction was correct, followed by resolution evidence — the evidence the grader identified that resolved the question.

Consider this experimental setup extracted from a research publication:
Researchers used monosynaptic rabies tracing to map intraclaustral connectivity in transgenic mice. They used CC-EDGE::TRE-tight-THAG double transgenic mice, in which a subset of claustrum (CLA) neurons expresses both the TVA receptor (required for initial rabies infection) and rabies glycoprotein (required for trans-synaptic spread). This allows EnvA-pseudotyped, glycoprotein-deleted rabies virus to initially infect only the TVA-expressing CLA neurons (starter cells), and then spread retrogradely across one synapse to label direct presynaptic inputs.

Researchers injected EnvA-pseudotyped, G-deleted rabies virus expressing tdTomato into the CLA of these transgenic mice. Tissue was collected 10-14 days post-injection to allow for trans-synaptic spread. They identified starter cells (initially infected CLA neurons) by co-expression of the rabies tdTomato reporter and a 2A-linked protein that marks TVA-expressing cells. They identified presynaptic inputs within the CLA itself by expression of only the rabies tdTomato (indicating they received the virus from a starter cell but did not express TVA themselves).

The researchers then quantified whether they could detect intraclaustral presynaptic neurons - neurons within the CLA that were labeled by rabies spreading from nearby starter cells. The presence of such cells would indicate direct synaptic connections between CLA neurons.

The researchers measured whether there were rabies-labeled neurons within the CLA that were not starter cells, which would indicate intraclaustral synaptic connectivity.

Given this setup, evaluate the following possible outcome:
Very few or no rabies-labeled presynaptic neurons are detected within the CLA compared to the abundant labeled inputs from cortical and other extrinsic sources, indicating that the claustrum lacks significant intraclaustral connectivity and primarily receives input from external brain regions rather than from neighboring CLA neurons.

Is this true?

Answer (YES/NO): NO